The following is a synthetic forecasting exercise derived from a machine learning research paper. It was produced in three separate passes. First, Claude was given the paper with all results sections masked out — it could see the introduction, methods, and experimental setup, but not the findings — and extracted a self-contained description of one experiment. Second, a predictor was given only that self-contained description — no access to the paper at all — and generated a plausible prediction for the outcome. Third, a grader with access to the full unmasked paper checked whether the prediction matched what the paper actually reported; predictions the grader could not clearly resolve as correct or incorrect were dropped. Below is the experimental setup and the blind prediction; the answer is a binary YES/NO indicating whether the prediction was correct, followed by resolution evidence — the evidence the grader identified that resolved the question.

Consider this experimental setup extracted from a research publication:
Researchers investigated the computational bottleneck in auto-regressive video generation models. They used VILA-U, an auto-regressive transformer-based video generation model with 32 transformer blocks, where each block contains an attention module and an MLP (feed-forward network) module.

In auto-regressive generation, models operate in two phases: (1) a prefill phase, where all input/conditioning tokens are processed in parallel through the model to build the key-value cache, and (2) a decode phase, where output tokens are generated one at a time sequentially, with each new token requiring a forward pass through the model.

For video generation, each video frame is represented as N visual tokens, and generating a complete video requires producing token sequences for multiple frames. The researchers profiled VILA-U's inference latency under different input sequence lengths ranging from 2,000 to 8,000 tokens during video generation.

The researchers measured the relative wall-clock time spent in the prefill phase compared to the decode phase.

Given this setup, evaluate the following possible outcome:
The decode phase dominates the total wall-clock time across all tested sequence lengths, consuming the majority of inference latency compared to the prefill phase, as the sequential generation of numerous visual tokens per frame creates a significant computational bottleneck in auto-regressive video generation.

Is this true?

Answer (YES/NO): YES